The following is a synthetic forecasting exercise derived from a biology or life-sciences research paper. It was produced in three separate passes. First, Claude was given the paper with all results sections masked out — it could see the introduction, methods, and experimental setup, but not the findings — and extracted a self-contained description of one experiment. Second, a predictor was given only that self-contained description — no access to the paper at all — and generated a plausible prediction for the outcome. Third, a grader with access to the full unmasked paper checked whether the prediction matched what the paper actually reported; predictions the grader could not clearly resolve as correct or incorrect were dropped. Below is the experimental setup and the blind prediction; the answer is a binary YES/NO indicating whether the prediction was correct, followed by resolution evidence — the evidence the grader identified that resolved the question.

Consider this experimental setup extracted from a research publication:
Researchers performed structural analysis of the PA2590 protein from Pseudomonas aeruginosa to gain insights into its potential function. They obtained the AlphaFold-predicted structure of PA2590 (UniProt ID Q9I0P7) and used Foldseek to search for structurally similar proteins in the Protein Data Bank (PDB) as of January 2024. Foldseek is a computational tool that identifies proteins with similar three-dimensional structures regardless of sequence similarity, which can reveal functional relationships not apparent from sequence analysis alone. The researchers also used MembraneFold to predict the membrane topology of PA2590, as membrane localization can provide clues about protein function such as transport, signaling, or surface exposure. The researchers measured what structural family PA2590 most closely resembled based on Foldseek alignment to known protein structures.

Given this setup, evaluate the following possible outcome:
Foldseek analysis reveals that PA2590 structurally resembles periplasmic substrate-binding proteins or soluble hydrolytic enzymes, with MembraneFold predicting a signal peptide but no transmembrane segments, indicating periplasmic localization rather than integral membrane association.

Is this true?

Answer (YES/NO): NO